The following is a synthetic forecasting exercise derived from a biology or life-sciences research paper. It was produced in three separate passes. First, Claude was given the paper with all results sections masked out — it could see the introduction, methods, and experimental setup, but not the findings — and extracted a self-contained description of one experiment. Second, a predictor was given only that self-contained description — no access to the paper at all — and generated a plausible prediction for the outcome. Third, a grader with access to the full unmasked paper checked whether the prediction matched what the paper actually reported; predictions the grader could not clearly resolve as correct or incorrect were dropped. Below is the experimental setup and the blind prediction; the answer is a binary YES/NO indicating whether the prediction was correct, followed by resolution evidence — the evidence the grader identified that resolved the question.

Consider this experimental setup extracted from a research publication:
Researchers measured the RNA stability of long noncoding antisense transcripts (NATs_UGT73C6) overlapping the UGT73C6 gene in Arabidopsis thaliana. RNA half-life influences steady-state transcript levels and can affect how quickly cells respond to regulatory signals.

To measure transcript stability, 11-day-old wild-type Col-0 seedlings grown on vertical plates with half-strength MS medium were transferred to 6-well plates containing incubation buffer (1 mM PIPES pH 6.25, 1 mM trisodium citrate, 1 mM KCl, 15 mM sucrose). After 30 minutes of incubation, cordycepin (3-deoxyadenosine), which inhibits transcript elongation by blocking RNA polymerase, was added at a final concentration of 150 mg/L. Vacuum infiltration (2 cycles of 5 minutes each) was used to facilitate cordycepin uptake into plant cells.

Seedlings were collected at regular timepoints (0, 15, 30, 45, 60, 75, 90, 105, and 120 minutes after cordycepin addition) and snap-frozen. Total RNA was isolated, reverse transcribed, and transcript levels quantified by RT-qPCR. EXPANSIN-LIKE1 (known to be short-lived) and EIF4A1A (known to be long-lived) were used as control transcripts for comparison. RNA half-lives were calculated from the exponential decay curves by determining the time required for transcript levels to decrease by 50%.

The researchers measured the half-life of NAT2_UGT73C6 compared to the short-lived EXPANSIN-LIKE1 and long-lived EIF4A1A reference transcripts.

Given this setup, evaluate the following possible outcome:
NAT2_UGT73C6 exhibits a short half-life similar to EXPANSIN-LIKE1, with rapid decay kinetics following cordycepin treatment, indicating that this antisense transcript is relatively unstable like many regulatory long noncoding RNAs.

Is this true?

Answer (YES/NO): NO